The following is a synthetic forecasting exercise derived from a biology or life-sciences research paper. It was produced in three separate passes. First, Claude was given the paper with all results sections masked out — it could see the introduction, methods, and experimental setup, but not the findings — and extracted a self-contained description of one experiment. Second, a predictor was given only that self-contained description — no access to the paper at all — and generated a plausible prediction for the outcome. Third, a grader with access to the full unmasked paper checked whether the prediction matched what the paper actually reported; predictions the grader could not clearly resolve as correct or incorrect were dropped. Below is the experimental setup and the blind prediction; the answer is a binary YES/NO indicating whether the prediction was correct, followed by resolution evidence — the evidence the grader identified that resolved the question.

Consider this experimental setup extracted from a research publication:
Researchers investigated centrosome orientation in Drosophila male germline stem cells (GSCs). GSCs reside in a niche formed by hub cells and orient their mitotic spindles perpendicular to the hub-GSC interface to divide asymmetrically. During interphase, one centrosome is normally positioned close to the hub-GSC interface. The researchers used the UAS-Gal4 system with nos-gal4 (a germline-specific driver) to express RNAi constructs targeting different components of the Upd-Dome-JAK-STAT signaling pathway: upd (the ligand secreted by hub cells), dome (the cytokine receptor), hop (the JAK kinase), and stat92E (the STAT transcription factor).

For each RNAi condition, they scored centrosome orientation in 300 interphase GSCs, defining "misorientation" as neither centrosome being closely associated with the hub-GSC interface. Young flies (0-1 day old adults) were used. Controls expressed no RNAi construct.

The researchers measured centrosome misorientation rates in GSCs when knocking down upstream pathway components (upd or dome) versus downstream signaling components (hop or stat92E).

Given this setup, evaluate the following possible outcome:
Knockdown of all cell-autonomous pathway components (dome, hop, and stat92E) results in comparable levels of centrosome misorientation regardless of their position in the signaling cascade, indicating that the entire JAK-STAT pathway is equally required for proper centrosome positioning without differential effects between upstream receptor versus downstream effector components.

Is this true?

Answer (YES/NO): NO